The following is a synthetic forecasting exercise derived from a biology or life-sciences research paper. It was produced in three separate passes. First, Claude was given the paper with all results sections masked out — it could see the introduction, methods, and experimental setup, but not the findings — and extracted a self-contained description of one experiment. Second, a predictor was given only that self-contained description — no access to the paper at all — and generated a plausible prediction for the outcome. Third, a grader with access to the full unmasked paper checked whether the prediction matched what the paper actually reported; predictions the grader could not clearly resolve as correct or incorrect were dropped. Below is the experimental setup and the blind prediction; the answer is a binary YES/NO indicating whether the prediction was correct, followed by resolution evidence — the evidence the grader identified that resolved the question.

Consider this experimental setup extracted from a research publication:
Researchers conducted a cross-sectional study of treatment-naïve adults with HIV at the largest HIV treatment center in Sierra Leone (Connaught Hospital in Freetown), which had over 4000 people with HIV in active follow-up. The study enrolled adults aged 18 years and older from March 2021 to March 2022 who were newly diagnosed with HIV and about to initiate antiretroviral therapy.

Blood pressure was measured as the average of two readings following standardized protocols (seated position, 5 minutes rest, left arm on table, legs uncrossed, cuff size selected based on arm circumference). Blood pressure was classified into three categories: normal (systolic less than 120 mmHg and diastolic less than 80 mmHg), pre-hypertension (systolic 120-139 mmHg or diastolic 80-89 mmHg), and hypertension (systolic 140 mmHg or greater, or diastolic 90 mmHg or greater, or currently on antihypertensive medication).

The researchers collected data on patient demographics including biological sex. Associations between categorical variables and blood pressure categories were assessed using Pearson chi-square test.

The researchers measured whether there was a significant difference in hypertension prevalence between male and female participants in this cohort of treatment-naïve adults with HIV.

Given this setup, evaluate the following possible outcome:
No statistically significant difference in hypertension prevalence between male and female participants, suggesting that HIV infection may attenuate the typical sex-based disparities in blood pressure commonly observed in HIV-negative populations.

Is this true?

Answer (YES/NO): YES